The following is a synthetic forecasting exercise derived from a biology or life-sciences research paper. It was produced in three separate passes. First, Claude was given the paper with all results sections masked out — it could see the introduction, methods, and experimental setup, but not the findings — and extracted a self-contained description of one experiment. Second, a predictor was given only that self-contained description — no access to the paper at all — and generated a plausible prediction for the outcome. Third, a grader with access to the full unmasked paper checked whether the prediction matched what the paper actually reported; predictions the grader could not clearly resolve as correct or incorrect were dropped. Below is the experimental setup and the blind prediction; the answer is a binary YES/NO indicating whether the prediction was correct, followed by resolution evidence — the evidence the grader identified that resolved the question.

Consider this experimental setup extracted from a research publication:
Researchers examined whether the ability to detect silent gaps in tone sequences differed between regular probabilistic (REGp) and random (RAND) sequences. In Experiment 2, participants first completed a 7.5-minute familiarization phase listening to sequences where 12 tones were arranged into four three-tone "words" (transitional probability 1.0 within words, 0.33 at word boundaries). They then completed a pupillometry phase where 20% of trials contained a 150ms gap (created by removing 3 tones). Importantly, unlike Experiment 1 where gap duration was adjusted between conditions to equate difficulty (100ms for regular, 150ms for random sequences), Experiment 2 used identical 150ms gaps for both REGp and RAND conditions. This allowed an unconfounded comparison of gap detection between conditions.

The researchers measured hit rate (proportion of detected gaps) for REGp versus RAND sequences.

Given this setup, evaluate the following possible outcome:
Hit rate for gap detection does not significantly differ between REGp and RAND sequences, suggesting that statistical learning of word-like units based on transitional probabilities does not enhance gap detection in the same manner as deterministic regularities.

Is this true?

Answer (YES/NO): NO